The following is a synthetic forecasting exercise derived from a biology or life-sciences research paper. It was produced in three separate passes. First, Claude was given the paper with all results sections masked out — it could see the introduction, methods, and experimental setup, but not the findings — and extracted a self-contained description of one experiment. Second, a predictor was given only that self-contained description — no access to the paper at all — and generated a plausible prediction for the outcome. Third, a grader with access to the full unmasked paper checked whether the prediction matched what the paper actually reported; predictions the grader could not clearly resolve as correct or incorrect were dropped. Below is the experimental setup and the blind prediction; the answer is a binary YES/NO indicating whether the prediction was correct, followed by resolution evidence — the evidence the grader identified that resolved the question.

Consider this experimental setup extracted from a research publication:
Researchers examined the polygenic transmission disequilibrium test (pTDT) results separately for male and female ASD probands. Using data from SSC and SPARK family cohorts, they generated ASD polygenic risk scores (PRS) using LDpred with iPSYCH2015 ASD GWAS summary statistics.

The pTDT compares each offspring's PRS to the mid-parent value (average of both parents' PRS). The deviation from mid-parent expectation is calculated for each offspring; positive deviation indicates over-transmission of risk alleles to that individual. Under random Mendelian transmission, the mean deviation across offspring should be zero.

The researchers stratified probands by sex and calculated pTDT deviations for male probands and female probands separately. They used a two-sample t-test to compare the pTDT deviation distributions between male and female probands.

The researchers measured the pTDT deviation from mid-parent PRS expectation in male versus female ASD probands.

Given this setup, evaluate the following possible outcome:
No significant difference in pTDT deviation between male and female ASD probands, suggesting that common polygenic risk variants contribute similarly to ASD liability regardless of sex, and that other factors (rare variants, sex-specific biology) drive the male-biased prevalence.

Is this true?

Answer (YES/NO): NO